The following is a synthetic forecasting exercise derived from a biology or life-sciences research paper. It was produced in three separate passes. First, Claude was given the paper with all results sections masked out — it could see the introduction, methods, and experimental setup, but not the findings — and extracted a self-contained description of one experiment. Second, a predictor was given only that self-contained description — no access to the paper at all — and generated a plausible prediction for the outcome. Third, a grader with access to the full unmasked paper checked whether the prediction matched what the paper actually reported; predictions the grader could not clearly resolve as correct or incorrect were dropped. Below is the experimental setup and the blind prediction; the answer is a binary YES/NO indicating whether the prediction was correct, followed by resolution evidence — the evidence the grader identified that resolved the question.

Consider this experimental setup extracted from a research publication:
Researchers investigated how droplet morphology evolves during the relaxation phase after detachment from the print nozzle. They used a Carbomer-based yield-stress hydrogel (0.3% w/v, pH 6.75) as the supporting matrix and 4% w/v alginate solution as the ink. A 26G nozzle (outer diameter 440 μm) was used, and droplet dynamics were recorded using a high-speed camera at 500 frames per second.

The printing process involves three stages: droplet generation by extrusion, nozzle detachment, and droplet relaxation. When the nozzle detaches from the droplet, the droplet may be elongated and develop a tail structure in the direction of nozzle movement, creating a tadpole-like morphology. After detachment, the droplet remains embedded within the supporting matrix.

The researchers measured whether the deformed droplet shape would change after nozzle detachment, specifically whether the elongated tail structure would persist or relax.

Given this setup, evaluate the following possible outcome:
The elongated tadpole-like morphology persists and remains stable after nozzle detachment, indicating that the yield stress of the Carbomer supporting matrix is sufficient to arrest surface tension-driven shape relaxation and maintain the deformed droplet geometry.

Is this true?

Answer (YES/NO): YES